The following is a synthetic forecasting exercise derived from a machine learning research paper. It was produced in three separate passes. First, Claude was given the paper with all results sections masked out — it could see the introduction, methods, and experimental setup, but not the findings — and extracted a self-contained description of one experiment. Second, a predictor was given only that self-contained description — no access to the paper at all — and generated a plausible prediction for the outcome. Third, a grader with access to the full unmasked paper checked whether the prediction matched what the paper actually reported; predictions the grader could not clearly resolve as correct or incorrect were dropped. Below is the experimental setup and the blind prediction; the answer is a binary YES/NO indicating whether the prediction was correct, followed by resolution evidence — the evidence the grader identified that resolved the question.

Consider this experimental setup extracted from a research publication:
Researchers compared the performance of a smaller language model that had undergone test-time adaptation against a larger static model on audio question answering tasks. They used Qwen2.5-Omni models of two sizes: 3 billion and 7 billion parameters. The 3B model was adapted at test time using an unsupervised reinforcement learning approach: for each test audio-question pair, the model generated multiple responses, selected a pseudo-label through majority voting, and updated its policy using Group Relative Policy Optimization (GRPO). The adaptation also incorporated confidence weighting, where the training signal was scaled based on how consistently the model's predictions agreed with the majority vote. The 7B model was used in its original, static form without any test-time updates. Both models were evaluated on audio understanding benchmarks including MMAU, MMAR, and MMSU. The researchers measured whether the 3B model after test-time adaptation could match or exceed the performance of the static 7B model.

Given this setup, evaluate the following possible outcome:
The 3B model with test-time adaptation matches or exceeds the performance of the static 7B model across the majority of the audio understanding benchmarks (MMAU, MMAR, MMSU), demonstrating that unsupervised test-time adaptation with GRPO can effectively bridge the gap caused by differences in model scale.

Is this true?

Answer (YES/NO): YES